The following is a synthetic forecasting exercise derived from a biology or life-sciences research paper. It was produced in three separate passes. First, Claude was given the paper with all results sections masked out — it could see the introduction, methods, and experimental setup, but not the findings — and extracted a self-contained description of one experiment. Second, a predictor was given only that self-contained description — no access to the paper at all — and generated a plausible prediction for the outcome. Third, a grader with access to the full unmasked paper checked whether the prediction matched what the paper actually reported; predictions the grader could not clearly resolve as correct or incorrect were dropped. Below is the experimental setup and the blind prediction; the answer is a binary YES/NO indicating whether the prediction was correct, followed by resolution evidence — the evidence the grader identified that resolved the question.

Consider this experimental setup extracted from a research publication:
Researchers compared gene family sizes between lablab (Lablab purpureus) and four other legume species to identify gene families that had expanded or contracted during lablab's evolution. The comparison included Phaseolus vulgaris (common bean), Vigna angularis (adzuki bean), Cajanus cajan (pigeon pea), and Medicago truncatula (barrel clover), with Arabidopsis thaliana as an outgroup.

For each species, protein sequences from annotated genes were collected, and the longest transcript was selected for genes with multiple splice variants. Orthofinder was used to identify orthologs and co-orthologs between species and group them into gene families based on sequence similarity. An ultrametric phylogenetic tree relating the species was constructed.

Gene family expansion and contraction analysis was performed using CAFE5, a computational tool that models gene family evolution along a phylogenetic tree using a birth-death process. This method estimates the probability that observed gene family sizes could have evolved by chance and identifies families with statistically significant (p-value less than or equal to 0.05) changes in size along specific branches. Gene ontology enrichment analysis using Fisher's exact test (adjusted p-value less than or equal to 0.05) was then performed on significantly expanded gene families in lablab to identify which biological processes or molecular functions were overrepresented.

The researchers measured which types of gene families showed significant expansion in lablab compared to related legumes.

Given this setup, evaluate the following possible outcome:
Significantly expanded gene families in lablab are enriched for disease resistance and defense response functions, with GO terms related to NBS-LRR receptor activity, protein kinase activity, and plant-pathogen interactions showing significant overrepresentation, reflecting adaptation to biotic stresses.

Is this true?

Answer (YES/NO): NO